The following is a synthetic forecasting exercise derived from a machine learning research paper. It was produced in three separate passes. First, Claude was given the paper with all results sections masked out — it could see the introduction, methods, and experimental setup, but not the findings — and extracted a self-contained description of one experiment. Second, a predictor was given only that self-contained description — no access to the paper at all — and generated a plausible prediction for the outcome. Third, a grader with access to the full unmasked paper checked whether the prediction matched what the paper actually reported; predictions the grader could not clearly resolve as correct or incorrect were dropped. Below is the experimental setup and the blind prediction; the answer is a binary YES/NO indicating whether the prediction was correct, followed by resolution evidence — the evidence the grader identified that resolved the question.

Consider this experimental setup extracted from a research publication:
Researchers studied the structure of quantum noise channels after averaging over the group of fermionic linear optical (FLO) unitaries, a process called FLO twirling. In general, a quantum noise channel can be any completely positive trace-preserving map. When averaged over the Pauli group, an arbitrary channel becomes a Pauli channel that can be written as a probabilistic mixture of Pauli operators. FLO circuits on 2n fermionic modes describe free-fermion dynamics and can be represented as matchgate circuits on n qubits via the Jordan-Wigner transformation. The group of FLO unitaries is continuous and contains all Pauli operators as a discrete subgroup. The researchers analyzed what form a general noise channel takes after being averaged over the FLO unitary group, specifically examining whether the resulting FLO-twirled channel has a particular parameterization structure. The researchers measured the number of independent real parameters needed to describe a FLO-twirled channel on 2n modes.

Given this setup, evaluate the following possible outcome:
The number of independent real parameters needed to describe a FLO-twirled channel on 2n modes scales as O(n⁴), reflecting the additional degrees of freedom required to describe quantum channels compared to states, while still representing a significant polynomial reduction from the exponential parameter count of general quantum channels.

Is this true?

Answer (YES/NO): NO